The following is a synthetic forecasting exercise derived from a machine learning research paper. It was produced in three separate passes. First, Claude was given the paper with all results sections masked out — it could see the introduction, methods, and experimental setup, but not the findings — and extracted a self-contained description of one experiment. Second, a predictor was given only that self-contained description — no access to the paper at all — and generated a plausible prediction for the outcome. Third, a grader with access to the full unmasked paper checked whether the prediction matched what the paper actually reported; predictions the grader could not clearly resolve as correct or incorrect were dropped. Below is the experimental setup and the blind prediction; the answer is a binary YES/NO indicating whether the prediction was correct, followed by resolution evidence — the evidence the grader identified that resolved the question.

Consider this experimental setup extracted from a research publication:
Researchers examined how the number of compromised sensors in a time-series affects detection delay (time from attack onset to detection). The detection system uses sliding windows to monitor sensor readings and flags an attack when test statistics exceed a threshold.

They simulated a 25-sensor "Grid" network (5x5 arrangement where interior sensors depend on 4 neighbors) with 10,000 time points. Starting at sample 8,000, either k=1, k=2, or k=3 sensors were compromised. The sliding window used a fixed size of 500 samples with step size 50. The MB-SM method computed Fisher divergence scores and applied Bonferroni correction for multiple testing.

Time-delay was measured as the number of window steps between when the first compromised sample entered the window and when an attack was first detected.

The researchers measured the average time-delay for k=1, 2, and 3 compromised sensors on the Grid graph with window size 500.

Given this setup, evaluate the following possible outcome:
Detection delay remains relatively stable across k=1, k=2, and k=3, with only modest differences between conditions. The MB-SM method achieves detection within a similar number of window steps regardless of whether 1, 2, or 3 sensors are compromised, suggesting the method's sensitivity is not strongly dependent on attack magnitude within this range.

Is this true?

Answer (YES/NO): NO